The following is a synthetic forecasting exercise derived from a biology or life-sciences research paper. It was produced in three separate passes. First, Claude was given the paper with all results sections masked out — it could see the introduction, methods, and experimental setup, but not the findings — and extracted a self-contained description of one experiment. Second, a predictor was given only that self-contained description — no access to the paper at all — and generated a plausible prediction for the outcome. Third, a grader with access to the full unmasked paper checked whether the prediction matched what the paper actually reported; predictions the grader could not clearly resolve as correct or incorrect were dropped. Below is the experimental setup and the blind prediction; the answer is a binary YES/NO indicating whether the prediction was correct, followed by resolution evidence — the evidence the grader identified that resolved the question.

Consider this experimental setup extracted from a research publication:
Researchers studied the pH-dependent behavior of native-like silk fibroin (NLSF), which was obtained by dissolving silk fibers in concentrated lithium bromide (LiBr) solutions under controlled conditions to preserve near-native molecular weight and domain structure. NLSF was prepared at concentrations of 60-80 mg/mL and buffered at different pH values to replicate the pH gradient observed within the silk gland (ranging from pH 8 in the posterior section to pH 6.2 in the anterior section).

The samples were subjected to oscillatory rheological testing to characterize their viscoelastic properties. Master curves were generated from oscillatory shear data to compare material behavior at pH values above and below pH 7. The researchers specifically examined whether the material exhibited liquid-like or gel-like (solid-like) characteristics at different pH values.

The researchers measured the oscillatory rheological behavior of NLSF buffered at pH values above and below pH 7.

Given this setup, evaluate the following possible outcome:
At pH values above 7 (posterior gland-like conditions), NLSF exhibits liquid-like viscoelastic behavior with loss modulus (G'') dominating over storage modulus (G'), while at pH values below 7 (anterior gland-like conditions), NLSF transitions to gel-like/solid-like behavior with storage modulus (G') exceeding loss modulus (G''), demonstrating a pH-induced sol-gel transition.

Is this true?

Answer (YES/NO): YES